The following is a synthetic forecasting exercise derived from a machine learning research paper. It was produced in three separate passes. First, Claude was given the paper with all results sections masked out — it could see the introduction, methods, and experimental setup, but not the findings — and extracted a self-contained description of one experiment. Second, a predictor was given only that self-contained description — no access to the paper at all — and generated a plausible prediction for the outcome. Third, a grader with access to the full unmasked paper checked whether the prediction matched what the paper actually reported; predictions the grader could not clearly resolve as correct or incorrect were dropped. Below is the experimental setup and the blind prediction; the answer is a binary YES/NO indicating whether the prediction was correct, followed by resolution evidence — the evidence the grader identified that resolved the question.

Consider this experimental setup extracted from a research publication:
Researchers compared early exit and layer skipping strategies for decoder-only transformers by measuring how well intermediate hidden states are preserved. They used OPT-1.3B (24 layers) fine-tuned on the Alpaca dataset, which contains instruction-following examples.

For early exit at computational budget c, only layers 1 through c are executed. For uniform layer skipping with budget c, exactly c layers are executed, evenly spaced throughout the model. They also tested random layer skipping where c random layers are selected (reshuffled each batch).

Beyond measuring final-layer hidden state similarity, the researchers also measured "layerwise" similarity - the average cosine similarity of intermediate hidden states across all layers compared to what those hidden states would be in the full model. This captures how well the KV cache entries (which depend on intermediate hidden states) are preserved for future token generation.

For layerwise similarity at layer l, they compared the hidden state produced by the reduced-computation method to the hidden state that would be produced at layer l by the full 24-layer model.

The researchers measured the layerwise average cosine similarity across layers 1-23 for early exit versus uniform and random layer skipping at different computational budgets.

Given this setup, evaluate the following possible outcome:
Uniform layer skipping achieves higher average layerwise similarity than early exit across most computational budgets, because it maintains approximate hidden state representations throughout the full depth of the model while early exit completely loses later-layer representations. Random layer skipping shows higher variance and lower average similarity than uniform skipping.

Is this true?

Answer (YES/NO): NO